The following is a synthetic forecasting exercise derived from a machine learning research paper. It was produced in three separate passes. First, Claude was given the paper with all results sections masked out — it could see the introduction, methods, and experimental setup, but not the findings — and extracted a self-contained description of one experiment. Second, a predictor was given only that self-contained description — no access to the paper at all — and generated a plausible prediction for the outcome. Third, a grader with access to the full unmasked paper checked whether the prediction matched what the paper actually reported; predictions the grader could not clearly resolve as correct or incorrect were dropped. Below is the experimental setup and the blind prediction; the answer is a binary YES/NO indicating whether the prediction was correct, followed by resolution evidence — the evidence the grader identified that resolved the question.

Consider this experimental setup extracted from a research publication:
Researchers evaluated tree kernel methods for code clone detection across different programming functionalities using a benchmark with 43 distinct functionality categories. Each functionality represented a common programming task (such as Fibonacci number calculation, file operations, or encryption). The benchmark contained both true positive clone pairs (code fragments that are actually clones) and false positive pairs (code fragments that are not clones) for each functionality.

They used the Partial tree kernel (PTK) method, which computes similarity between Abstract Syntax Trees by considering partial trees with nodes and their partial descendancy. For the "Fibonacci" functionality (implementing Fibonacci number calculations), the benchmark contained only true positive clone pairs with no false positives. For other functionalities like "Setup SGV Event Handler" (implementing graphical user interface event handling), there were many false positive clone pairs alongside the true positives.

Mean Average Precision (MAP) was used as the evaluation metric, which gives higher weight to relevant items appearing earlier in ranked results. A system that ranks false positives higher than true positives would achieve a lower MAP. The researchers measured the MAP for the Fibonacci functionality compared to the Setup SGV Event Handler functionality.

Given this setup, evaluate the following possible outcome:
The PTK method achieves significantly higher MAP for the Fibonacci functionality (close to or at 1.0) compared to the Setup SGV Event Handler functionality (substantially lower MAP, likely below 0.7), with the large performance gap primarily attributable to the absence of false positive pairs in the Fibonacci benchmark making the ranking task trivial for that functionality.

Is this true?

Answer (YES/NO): YES